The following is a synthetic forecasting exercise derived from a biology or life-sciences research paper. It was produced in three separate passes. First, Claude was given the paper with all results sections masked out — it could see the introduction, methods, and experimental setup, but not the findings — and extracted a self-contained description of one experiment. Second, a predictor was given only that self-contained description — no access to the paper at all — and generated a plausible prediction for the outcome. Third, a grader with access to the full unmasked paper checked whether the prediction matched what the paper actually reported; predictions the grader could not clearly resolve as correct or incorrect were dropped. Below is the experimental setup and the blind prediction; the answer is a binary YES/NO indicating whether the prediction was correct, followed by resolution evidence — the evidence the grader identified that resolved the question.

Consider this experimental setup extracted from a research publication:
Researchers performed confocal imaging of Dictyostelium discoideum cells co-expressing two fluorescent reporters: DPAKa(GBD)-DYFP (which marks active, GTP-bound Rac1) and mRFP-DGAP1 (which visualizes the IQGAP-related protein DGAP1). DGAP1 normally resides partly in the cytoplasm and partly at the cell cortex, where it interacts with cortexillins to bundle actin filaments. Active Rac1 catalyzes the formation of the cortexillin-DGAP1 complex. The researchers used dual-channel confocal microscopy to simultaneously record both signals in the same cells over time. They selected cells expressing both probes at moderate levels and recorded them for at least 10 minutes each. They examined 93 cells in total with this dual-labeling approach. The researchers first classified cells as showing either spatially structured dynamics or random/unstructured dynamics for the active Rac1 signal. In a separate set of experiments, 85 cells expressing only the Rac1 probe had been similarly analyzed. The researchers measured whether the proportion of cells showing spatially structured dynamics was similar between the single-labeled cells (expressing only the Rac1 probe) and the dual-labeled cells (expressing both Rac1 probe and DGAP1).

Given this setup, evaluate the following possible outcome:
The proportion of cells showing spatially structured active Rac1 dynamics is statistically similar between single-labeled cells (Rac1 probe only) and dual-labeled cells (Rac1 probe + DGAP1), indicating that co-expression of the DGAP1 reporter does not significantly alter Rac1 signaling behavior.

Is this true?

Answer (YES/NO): YES